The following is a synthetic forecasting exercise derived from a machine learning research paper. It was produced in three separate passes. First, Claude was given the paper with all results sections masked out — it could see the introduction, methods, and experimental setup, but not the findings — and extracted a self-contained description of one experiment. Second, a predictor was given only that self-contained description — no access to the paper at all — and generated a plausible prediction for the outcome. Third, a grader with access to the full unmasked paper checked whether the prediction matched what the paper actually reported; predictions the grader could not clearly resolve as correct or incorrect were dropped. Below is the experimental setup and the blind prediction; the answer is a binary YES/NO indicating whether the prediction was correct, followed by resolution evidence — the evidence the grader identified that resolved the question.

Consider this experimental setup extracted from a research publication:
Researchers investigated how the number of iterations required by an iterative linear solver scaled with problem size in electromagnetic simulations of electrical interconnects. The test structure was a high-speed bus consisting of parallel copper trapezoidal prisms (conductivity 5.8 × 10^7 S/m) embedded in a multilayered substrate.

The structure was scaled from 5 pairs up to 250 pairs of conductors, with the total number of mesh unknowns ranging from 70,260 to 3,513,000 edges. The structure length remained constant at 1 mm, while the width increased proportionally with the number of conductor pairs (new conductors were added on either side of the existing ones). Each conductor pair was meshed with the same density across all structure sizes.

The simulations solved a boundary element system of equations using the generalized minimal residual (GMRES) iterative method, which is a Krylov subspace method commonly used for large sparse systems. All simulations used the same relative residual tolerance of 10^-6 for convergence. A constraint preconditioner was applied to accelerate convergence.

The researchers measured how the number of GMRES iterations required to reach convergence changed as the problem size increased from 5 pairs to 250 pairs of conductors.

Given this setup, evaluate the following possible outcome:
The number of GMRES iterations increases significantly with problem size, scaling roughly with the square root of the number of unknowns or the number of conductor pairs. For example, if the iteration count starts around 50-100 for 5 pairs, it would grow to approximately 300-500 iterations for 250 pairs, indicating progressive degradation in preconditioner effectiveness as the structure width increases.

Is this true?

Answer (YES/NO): NO